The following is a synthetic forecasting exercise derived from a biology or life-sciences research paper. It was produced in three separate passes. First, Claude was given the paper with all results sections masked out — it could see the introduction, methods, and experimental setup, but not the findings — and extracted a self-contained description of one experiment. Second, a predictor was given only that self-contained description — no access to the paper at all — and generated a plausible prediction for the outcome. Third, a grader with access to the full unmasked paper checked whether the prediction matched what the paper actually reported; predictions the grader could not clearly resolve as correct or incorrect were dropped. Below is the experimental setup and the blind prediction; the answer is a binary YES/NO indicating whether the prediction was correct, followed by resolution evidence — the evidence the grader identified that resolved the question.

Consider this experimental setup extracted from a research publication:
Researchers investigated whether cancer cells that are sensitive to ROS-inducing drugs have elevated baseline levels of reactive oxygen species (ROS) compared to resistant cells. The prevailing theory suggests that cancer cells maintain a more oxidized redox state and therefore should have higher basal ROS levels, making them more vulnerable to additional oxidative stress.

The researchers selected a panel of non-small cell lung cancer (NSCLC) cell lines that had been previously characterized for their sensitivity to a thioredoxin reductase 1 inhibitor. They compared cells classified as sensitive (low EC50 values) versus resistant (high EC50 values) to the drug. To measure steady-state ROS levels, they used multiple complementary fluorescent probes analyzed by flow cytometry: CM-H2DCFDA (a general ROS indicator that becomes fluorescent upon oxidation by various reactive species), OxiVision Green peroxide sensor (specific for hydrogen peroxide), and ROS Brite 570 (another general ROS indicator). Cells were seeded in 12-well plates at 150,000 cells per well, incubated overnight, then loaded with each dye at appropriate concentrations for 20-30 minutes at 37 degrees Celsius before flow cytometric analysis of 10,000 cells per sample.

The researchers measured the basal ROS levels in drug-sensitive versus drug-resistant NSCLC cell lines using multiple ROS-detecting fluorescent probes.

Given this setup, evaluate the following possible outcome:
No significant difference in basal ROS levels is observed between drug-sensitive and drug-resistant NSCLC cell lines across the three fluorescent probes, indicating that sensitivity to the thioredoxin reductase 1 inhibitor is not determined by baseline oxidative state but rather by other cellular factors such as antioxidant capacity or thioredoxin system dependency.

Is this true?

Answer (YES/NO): NO